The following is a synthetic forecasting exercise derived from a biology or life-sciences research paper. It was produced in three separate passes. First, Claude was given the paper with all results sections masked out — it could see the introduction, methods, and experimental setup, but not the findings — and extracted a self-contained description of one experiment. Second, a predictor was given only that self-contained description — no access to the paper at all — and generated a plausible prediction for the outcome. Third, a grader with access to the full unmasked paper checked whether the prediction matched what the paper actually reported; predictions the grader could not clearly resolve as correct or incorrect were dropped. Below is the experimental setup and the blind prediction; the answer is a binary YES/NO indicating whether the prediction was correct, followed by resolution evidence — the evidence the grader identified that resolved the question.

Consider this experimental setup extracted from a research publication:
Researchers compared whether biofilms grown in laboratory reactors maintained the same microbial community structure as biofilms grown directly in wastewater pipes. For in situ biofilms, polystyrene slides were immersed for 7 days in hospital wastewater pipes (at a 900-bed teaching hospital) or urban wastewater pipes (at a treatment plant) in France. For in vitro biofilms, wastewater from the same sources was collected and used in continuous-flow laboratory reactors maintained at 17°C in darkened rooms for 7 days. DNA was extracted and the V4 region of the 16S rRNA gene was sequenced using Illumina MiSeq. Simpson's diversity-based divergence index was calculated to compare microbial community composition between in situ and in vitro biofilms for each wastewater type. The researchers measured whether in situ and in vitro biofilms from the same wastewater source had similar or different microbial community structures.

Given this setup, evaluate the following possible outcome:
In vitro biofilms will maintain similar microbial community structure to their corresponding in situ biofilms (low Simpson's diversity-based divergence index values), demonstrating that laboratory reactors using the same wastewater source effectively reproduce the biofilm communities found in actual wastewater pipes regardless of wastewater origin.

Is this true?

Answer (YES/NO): NO